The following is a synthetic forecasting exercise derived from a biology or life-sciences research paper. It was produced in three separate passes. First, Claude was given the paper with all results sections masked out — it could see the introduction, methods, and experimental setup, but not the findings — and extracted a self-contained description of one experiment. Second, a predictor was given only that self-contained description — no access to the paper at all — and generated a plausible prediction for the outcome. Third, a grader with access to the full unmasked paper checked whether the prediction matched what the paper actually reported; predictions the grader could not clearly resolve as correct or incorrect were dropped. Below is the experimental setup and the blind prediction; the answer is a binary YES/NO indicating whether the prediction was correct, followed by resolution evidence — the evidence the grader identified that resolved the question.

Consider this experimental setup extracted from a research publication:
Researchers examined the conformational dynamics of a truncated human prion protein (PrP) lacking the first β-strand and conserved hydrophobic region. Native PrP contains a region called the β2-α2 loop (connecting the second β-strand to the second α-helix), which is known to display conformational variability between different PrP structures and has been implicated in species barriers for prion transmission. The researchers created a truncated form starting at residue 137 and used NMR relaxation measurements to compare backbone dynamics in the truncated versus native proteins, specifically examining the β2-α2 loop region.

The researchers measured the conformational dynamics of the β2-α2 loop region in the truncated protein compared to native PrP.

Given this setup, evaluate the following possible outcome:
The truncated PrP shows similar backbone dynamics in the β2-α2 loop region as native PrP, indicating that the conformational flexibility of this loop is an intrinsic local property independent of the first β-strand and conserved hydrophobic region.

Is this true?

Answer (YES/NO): NO